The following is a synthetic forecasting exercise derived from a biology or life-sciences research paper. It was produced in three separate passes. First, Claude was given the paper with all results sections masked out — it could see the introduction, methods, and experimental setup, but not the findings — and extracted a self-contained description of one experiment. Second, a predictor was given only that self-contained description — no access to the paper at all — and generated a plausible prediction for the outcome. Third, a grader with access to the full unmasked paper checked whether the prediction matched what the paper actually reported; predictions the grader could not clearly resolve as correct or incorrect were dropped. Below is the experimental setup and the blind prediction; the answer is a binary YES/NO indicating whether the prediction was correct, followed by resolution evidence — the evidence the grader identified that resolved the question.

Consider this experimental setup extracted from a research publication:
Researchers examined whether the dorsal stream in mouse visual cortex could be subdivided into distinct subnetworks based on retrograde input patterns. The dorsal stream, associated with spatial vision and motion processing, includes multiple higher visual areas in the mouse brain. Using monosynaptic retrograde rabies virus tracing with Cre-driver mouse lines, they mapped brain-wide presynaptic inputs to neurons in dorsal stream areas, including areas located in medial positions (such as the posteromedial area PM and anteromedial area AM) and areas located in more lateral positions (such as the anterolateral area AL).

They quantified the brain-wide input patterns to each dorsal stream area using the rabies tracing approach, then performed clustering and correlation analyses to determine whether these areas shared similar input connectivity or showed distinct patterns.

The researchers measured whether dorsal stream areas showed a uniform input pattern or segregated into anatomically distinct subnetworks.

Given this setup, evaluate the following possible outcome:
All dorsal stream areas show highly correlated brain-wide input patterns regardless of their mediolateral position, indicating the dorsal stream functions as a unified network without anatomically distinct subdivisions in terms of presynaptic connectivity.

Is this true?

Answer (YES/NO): NO